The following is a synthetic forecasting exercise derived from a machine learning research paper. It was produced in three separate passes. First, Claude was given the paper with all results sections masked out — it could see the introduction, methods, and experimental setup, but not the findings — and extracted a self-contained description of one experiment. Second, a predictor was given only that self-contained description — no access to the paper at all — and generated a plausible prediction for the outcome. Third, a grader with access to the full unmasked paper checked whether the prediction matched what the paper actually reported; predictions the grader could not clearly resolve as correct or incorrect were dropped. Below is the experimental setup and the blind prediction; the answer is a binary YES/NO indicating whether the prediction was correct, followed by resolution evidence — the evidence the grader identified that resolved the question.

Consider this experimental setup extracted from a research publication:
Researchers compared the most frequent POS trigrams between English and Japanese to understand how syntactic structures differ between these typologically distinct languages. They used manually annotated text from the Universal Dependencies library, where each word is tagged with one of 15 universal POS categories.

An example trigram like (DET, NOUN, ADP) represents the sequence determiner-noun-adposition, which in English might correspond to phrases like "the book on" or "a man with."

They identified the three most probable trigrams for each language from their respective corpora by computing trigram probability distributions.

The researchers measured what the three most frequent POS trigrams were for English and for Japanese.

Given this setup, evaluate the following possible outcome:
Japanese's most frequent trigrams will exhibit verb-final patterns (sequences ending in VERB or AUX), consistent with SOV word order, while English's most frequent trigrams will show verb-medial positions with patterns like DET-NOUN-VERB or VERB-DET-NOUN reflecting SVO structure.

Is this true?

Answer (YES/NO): NO